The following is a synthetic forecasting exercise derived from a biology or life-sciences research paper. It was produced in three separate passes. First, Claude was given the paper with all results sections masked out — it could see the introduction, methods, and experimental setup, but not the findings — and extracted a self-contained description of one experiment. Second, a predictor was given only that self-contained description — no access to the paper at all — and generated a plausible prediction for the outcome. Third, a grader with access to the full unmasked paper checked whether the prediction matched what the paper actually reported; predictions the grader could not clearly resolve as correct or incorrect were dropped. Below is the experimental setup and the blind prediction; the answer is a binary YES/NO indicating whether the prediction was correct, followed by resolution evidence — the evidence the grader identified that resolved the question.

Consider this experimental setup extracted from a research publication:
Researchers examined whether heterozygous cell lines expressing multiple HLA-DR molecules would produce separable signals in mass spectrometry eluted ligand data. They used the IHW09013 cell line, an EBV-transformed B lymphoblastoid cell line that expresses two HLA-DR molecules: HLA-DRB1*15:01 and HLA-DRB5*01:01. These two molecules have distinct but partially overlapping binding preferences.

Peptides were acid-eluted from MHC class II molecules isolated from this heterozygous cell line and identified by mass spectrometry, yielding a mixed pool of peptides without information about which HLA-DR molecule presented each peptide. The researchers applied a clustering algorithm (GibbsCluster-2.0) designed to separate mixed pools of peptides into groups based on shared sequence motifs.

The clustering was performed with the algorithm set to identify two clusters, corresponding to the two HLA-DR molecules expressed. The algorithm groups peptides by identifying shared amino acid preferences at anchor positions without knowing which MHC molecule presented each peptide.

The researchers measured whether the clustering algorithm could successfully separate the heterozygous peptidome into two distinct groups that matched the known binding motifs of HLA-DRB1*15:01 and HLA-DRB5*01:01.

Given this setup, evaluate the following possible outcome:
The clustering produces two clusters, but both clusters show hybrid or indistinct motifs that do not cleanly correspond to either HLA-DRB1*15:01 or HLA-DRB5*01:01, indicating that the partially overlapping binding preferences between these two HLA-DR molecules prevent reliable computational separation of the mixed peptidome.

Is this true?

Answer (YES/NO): NO